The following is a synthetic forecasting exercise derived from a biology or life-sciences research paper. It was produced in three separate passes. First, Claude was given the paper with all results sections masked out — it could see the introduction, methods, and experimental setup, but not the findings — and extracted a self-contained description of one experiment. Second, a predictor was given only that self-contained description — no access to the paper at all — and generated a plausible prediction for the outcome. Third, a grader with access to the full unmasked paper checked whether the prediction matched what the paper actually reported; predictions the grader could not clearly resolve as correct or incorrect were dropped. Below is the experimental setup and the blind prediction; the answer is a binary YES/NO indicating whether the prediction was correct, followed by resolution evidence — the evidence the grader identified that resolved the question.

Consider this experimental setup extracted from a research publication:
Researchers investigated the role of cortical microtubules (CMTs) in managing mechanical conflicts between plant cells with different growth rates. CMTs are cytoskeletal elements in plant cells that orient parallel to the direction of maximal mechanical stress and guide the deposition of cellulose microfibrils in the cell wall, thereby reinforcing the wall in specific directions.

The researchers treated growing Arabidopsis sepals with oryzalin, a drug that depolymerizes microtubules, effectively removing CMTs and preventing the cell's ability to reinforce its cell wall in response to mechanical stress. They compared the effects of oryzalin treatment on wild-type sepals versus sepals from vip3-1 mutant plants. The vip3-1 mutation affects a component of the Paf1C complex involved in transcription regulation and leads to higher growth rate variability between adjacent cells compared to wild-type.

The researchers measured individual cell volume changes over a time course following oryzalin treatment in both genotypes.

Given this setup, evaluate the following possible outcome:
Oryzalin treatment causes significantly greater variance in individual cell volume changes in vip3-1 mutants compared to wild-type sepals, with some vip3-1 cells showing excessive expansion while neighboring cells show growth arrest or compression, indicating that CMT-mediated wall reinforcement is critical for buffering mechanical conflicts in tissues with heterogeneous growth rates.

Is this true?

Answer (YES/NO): NO